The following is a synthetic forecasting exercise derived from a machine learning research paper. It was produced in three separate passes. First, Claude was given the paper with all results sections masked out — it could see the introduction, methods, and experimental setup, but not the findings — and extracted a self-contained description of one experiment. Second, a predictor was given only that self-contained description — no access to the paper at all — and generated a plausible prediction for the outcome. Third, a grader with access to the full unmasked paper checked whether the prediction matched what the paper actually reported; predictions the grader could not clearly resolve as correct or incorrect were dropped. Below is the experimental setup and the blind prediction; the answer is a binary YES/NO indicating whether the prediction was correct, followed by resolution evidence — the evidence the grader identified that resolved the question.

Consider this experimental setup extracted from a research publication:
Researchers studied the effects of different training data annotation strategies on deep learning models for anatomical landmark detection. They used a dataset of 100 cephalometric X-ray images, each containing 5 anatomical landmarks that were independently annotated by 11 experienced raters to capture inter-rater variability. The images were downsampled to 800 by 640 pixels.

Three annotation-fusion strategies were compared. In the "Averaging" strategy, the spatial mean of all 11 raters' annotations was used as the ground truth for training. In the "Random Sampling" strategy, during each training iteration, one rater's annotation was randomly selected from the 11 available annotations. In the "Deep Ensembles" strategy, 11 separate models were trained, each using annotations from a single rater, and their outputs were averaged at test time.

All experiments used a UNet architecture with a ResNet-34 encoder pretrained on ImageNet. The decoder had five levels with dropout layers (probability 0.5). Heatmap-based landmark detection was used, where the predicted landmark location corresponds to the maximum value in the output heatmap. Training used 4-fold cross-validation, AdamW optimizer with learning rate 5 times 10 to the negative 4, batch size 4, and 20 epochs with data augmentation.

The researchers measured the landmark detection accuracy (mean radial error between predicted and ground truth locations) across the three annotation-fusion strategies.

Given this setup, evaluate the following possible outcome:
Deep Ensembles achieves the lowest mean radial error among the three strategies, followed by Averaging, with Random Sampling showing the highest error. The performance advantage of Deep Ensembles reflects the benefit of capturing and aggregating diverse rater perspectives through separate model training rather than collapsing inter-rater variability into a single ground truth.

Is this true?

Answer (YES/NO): NO